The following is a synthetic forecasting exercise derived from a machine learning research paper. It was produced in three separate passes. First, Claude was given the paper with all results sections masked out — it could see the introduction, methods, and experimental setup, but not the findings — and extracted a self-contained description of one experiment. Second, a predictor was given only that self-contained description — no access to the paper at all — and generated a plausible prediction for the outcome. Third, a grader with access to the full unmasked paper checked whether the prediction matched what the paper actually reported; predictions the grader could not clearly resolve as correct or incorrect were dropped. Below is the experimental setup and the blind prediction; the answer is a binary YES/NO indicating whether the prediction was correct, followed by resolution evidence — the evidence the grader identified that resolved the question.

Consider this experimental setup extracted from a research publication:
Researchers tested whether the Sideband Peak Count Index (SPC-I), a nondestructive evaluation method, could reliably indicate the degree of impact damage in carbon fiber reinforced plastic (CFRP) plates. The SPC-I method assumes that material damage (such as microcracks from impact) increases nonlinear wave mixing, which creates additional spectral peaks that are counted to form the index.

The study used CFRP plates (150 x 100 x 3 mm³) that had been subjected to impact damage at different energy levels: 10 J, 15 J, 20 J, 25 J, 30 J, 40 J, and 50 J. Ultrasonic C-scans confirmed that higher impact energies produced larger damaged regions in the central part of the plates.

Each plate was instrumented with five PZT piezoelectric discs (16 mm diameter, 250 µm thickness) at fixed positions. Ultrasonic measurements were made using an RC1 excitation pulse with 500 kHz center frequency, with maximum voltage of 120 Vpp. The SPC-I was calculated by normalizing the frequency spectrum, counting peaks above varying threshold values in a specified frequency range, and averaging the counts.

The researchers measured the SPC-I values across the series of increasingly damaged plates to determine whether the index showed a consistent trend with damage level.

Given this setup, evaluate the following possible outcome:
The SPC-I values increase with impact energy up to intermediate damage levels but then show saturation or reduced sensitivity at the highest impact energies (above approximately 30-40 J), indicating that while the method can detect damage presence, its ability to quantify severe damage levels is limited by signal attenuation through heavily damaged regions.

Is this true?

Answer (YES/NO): NO